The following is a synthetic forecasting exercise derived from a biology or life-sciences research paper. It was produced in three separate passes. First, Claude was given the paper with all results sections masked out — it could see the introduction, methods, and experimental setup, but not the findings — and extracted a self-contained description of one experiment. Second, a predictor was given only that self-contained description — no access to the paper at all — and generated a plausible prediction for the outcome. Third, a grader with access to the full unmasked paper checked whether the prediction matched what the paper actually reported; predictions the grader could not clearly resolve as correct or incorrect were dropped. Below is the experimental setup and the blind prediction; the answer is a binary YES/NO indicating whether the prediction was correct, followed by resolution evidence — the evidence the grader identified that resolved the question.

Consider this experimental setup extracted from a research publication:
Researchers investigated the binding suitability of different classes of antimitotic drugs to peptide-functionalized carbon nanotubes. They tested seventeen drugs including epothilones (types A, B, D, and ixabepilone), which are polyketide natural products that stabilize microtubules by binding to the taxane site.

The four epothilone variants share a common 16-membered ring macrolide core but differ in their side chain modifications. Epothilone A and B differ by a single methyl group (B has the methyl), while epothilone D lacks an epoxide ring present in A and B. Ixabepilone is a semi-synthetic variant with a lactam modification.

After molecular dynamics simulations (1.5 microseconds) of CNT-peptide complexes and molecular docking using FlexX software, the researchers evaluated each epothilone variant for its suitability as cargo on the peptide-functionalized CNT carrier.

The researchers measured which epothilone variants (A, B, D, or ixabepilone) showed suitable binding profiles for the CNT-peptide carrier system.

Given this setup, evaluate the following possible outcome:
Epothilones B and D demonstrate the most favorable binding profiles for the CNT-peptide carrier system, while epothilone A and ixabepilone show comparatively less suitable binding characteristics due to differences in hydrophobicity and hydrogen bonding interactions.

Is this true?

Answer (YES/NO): NO